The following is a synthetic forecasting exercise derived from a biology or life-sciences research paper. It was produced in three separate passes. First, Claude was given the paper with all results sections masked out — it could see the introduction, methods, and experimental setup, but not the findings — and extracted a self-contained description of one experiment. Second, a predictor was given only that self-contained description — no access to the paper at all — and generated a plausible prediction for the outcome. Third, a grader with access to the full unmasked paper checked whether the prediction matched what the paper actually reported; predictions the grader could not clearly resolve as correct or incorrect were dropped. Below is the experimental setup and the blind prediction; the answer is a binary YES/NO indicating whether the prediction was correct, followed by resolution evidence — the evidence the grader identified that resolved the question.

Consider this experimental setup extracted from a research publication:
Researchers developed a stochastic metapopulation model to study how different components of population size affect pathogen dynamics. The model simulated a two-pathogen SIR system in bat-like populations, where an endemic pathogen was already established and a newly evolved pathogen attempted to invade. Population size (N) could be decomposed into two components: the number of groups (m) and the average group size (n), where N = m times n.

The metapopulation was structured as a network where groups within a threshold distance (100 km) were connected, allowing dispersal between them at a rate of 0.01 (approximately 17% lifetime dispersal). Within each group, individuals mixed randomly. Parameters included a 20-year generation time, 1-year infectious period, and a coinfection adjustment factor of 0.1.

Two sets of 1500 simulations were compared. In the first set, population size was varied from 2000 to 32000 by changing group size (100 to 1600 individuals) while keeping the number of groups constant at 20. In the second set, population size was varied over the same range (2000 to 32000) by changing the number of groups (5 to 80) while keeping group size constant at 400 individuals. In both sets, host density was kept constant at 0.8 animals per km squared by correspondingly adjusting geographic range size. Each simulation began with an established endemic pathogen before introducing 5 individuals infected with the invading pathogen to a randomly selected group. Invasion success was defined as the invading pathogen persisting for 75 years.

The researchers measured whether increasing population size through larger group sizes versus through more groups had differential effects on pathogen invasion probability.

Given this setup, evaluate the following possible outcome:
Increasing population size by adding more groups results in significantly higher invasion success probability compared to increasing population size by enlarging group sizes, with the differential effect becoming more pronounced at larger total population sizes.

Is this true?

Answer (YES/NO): NO